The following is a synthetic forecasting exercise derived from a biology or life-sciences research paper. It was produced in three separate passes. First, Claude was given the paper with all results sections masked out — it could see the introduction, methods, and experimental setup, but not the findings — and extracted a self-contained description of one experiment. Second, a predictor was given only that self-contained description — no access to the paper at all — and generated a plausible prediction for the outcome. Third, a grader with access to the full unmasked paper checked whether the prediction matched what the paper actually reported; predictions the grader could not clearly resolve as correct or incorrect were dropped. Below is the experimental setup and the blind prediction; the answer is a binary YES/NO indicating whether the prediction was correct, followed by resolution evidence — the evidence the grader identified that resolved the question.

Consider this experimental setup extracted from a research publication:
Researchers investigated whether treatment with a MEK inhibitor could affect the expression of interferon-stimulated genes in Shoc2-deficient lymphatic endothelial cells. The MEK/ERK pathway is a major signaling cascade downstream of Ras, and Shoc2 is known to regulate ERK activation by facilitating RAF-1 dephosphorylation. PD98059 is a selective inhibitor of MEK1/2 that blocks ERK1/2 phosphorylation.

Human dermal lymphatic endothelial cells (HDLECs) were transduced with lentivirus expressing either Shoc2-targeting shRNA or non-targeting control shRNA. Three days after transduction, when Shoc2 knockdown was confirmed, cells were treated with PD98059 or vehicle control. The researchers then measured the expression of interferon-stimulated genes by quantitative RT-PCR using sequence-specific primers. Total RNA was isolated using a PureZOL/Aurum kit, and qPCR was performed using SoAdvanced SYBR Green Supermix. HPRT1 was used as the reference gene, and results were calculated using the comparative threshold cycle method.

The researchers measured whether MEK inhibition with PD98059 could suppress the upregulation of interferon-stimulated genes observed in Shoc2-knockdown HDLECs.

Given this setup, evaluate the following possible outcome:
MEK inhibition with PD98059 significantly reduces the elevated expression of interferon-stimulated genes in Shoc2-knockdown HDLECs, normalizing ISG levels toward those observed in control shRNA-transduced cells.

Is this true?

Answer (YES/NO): NO